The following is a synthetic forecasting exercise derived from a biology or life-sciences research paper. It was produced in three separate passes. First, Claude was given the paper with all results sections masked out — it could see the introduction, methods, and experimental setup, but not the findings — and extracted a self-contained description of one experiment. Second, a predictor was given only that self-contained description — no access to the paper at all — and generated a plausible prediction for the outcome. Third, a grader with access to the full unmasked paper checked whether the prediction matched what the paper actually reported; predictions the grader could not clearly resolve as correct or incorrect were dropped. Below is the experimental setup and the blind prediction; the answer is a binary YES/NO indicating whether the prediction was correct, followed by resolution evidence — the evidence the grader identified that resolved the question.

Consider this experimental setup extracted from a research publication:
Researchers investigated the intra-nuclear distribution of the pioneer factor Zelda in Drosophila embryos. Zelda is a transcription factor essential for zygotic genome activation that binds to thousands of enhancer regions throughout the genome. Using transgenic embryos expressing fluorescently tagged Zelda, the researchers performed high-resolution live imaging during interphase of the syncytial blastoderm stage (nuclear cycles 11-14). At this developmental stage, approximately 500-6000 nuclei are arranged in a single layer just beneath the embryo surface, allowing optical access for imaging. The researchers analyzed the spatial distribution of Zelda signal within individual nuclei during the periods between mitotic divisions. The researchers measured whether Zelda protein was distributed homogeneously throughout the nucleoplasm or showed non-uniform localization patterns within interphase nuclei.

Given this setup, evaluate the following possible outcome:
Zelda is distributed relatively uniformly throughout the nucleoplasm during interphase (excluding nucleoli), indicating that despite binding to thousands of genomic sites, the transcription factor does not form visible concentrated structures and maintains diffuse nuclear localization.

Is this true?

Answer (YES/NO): NO